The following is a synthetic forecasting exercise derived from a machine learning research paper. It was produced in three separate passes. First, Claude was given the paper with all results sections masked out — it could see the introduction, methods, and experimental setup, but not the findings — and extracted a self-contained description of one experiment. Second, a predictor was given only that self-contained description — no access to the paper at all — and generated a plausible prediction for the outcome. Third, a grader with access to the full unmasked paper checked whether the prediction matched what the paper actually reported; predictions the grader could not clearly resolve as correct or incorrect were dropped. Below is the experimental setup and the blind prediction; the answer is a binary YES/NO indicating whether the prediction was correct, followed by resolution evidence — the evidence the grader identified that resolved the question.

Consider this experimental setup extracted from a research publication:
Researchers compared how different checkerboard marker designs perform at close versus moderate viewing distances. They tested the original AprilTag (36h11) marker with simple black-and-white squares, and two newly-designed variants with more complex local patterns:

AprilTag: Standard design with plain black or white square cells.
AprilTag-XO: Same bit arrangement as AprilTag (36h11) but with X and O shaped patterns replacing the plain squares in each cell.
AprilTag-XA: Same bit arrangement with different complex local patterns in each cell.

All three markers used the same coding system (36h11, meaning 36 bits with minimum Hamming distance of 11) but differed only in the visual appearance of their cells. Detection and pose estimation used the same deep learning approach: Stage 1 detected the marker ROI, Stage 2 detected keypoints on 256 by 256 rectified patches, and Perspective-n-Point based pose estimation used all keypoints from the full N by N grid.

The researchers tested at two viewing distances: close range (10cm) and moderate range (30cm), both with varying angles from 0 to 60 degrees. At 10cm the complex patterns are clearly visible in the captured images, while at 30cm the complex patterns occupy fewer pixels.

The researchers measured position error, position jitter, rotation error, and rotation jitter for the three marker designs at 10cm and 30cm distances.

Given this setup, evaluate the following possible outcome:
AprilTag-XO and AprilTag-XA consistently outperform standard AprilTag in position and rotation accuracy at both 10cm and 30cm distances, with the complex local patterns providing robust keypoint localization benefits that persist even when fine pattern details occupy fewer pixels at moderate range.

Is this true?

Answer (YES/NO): NO